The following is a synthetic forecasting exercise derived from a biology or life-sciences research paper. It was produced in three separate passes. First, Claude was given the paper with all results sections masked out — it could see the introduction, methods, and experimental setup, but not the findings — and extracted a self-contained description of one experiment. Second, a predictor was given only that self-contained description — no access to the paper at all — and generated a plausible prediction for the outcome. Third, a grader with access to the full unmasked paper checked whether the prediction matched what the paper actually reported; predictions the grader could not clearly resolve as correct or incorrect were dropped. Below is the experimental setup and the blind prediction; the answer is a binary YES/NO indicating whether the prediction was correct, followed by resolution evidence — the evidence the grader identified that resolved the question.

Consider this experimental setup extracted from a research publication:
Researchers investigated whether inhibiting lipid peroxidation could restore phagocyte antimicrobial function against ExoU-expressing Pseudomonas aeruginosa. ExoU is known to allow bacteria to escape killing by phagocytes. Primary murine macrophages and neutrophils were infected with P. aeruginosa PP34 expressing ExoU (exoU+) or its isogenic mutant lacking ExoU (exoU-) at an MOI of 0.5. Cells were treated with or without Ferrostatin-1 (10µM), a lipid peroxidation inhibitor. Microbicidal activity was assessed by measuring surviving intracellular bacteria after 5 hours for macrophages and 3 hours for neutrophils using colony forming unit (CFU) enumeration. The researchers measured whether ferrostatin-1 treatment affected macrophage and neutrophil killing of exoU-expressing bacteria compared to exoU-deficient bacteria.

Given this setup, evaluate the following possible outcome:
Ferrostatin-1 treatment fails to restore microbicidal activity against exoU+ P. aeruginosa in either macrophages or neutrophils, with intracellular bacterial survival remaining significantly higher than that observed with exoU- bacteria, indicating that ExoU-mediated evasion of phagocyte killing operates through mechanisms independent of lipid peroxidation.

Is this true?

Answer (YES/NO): NO